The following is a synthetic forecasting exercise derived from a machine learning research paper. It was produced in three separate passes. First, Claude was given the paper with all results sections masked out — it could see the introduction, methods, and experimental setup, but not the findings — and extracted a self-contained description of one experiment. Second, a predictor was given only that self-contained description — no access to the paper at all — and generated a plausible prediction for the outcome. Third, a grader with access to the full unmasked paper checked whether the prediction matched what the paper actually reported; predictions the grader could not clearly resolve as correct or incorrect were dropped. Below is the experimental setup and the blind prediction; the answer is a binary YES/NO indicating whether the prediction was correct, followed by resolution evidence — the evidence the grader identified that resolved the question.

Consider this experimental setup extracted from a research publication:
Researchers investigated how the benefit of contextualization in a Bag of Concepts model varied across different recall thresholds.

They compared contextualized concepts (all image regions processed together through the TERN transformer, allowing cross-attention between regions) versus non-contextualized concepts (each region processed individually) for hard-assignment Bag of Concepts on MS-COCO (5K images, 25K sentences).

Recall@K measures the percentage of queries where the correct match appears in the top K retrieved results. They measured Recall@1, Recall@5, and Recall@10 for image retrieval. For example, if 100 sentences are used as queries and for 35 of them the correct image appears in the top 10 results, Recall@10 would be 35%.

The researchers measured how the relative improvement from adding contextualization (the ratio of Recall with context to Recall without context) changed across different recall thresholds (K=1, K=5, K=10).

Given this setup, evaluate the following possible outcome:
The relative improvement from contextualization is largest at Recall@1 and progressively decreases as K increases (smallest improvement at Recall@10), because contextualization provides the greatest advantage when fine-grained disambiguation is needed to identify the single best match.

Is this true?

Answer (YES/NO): NO